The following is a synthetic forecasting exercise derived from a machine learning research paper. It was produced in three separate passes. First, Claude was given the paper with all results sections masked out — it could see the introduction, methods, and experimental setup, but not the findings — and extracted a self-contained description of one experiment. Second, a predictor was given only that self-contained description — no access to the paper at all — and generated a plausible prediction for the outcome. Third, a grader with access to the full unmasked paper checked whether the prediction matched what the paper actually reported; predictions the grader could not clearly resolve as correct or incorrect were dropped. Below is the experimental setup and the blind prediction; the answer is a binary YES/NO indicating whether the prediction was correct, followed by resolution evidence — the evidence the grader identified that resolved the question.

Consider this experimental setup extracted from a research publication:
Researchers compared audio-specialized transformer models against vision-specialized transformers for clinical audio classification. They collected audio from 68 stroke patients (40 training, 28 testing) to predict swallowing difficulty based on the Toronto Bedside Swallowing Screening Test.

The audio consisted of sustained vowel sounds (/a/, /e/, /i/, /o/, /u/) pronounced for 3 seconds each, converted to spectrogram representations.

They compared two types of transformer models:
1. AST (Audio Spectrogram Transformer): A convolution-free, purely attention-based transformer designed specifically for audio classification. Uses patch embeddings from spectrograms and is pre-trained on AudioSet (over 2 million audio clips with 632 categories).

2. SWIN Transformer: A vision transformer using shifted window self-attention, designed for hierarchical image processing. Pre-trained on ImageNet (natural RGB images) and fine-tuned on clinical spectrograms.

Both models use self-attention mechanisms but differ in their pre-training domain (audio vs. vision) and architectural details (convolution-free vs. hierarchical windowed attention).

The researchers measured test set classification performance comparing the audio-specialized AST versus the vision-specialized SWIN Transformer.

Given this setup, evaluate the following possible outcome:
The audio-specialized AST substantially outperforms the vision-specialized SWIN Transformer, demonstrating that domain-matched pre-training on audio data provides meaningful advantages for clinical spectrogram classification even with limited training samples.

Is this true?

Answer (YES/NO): NO